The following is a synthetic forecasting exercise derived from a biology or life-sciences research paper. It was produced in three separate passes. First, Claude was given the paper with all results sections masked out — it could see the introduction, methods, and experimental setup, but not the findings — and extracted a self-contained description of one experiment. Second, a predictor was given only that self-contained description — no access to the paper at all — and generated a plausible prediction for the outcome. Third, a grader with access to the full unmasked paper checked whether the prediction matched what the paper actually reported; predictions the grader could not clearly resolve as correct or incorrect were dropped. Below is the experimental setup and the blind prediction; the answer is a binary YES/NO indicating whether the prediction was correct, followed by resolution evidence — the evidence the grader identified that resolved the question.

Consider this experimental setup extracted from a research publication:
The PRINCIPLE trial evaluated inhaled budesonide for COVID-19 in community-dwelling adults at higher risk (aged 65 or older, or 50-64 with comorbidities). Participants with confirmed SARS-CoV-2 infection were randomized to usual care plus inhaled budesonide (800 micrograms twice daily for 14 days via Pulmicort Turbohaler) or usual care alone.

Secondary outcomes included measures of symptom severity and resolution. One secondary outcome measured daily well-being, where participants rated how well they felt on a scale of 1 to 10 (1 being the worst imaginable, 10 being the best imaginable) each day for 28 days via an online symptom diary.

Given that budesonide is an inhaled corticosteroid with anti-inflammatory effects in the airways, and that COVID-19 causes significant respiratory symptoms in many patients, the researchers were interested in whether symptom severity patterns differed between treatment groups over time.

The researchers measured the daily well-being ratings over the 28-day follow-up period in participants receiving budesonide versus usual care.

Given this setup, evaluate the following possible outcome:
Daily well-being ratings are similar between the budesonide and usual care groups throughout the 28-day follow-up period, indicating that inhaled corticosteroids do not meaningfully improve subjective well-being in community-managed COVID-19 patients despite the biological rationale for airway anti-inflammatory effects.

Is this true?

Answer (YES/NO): NO